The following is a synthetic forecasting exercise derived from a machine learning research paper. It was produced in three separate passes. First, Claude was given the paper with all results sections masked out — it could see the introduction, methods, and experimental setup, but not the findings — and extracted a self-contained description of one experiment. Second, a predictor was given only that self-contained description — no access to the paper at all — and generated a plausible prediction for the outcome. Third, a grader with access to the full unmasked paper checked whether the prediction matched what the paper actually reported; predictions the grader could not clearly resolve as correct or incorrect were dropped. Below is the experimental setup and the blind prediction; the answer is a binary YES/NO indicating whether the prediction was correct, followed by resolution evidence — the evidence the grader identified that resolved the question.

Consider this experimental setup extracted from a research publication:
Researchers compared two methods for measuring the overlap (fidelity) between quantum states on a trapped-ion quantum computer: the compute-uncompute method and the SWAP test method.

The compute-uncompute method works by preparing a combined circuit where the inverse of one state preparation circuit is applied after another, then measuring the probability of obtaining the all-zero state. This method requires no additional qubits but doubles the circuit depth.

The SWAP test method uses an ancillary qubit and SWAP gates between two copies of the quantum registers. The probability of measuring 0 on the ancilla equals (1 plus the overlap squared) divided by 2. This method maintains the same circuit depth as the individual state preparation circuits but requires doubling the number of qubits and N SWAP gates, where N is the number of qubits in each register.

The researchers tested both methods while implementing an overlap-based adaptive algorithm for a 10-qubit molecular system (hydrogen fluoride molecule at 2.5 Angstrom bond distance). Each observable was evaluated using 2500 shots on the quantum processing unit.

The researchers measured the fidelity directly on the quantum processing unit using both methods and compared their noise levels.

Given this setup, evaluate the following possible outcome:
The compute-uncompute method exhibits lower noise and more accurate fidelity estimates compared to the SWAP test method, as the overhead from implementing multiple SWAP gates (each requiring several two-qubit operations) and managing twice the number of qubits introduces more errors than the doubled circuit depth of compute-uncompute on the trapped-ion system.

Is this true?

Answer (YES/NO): YES